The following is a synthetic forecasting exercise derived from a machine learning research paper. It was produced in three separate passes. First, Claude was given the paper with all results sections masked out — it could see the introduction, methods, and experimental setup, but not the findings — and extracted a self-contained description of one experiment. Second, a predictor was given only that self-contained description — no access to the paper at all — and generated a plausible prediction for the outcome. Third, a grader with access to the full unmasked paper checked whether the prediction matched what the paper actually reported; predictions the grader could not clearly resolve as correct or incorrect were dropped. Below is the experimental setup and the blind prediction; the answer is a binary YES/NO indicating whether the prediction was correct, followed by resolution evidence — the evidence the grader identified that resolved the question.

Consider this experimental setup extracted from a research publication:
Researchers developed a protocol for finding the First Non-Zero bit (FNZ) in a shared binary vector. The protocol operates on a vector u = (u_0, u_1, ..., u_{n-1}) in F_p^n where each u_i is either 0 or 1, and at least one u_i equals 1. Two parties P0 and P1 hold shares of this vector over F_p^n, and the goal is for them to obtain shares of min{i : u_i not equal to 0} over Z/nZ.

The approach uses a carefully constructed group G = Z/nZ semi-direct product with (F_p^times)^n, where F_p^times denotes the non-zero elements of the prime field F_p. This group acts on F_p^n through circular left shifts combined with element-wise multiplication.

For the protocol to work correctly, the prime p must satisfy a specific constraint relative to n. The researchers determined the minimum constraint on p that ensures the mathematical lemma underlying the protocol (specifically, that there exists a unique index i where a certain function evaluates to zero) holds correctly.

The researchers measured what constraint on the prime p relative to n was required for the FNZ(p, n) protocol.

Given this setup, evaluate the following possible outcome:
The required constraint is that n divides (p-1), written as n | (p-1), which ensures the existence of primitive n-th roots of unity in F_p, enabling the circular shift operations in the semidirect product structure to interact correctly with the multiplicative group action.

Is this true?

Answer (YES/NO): NO